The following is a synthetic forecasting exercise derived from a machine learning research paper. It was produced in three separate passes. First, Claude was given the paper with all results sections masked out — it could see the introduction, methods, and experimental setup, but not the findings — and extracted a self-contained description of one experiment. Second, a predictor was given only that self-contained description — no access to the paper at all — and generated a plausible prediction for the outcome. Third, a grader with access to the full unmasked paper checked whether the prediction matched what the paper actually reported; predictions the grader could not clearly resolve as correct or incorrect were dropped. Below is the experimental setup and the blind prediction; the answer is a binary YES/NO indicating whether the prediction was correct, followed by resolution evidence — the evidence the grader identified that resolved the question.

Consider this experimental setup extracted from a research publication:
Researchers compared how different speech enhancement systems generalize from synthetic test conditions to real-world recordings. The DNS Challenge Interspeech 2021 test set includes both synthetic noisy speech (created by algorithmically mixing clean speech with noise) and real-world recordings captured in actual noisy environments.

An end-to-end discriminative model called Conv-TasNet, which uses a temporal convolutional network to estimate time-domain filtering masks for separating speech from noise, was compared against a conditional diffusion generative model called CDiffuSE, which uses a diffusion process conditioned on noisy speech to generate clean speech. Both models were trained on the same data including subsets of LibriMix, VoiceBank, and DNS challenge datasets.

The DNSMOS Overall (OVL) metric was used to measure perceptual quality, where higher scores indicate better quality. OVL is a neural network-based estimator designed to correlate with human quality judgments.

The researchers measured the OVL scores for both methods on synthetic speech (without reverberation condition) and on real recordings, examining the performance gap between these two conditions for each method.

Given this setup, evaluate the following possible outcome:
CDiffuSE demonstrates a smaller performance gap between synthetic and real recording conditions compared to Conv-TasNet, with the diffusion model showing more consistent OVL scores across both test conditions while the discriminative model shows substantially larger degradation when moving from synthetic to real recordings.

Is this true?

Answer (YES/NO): YES